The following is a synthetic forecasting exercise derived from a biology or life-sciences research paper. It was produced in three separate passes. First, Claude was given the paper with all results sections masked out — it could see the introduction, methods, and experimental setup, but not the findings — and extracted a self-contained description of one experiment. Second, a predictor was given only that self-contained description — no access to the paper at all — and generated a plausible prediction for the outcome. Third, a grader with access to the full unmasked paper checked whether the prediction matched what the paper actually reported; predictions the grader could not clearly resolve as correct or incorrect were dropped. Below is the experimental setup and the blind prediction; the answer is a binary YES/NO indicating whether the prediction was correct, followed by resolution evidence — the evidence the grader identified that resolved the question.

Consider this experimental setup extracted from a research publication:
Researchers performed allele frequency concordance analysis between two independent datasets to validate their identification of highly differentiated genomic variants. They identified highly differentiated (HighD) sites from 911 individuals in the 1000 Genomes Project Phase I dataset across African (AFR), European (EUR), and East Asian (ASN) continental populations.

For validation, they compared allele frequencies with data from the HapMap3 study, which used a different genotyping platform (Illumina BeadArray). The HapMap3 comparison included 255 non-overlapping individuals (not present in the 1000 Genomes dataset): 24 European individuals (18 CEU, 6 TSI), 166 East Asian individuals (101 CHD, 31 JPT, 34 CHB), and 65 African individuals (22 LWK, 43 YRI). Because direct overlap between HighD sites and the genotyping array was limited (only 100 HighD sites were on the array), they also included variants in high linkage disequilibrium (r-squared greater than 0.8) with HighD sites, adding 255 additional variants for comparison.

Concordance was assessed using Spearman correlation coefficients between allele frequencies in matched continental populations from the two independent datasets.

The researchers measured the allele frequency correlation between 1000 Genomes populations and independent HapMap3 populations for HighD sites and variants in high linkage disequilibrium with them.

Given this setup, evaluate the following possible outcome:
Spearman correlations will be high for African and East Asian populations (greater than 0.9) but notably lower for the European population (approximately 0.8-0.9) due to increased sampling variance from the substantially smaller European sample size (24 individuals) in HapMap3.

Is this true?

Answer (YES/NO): NO